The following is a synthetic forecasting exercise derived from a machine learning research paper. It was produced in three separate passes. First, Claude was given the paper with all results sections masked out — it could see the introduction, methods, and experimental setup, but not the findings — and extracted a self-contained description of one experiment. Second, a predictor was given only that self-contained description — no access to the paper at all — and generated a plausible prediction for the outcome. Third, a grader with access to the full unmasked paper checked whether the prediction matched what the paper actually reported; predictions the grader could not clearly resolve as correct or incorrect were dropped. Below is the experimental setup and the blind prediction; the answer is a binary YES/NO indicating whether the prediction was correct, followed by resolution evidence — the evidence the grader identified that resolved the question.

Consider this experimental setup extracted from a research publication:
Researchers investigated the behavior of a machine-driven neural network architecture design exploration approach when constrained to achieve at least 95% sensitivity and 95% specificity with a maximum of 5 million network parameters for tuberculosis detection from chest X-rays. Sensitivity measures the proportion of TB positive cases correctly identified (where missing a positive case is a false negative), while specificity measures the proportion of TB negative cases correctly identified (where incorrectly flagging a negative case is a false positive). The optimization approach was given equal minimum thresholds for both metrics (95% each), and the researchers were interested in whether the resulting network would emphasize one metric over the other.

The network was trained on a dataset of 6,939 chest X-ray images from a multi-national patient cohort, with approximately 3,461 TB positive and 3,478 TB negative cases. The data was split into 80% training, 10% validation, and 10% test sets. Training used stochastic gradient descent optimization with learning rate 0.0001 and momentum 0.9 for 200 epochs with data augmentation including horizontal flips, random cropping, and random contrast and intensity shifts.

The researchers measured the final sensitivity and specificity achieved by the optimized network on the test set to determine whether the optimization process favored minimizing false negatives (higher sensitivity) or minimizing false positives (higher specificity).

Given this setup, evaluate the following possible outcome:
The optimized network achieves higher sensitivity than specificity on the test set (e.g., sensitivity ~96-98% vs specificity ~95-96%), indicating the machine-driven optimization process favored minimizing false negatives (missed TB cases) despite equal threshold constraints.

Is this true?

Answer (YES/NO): NO